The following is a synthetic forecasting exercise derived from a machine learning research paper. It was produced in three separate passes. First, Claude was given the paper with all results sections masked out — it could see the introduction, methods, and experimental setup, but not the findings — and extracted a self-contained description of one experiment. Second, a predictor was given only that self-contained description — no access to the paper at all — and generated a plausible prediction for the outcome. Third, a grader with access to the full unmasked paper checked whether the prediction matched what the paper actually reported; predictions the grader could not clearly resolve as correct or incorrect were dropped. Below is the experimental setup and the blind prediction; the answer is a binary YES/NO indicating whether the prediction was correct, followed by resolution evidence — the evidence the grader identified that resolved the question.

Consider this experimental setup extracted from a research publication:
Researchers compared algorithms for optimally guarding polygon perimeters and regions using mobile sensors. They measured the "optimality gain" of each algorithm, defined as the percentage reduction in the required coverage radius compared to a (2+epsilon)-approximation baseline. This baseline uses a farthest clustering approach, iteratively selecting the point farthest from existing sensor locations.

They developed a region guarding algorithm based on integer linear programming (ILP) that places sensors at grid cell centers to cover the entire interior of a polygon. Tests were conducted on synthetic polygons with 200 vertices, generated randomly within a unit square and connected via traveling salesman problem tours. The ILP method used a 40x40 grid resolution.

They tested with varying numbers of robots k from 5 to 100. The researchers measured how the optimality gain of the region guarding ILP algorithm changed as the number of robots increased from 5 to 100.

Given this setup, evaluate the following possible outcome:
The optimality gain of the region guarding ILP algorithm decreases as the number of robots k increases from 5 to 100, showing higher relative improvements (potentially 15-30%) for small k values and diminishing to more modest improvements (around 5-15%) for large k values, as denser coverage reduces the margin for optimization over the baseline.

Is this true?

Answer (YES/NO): NO